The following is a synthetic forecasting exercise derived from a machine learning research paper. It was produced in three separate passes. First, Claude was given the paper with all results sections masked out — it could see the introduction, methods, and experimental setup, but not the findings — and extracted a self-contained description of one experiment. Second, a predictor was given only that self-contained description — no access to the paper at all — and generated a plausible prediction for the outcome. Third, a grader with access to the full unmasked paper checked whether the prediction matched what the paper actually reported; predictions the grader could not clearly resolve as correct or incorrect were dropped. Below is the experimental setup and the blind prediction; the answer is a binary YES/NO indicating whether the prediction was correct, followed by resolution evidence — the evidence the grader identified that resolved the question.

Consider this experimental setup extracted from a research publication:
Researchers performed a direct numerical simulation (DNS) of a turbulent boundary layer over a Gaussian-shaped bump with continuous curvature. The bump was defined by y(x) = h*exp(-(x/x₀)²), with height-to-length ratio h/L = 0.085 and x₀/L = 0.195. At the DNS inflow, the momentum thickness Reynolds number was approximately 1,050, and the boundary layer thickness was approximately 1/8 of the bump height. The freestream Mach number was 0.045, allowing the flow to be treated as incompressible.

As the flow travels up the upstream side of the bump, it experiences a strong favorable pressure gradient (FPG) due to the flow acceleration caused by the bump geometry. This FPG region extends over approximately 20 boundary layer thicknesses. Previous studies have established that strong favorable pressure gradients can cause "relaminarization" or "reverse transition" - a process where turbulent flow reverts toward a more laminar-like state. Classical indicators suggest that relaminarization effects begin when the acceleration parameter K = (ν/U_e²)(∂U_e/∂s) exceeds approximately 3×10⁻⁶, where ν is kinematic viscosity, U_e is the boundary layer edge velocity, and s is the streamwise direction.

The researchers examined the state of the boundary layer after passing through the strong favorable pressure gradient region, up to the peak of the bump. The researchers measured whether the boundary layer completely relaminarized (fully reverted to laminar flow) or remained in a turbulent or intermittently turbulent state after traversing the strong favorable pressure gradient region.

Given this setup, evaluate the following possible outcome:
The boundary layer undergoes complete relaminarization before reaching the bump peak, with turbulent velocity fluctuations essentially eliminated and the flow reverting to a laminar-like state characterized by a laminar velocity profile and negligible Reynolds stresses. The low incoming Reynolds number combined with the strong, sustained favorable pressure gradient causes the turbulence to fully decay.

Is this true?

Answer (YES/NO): NO